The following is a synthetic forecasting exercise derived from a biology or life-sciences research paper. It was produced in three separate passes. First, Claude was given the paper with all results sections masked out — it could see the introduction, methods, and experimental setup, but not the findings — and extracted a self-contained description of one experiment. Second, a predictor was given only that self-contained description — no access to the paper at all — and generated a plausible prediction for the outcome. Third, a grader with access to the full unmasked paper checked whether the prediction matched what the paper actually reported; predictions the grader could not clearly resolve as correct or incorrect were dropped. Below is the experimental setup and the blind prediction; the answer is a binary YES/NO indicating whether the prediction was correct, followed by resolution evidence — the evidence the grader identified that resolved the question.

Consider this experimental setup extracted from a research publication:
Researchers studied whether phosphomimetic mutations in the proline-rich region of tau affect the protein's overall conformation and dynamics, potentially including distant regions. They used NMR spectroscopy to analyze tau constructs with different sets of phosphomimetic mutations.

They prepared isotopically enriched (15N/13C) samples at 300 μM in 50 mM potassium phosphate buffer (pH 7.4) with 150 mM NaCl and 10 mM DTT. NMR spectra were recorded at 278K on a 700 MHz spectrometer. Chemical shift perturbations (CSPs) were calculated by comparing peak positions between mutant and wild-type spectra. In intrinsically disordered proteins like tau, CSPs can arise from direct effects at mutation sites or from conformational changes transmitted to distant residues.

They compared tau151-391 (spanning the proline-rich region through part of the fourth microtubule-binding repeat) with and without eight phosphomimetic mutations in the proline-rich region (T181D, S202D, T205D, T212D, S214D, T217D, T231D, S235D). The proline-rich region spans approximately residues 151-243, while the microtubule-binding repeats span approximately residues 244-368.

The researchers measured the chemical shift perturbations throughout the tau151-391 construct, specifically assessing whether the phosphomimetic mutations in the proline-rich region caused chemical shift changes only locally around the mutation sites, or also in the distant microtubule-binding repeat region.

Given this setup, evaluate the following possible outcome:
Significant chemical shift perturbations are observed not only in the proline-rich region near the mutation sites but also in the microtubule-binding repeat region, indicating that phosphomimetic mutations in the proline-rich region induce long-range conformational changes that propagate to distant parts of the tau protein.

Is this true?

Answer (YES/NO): NO